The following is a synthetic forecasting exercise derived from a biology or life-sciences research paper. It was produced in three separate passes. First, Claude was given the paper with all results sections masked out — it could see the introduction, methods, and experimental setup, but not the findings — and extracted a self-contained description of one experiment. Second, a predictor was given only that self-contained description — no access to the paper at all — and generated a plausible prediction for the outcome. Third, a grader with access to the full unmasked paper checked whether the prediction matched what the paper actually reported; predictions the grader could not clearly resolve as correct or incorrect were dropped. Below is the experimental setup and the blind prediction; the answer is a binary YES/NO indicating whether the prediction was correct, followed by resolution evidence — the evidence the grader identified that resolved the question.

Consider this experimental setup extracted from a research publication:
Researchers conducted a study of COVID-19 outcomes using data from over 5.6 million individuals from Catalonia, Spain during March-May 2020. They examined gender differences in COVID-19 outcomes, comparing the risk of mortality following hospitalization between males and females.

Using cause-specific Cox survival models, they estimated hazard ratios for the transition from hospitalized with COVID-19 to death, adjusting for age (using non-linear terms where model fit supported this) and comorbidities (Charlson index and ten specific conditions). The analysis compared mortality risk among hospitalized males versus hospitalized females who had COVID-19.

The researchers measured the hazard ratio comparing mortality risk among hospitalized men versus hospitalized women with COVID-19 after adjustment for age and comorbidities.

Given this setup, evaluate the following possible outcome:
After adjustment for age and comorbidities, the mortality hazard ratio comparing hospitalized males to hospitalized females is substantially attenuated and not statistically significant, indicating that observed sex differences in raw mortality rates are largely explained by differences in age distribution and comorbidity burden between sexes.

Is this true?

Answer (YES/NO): NO